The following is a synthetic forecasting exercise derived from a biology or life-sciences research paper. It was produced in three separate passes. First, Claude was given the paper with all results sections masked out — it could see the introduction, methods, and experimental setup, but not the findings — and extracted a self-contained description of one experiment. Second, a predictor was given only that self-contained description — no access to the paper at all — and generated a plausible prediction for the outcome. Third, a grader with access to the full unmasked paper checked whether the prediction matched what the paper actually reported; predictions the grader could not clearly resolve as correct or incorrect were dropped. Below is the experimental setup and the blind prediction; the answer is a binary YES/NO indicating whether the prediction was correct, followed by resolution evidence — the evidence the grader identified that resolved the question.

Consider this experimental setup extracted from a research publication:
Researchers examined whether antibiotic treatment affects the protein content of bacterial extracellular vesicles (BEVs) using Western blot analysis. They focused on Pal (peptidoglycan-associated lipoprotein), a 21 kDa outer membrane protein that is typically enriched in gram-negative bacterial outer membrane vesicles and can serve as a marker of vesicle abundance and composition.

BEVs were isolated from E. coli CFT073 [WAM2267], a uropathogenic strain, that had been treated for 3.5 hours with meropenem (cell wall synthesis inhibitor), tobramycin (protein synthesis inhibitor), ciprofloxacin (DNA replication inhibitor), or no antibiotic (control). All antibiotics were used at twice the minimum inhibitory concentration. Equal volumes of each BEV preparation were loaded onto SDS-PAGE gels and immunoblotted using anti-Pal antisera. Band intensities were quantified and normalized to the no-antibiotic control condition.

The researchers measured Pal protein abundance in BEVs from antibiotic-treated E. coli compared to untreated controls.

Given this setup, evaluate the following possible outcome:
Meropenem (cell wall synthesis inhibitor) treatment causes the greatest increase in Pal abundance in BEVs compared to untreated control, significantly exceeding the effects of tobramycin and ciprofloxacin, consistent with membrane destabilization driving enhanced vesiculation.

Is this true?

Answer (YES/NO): NO